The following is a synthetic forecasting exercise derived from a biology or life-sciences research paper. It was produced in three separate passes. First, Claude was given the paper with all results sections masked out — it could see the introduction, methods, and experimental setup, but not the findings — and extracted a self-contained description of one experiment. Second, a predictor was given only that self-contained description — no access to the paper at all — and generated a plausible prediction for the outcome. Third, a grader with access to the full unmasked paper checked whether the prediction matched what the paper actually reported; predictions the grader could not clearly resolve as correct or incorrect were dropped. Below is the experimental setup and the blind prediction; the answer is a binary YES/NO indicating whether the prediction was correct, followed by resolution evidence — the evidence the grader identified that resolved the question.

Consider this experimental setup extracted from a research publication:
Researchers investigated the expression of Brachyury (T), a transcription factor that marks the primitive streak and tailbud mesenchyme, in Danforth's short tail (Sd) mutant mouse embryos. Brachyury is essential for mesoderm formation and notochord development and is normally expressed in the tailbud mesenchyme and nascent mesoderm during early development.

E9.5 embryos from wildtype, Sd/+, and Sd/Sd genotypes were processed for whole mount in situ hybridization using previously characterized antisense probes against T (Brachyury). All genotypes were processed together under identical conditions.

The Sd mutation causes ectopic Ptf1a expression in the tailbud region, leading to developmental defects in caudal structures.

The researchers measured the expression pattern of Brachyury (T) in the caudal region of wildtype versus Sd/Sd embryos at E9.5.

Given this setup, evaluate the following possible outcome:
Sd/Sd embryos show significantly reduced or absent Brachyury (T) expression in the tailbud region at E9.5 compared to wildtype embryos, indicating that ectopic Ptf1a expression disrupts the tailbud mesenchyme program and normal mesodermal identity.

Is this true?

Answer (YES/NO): NO